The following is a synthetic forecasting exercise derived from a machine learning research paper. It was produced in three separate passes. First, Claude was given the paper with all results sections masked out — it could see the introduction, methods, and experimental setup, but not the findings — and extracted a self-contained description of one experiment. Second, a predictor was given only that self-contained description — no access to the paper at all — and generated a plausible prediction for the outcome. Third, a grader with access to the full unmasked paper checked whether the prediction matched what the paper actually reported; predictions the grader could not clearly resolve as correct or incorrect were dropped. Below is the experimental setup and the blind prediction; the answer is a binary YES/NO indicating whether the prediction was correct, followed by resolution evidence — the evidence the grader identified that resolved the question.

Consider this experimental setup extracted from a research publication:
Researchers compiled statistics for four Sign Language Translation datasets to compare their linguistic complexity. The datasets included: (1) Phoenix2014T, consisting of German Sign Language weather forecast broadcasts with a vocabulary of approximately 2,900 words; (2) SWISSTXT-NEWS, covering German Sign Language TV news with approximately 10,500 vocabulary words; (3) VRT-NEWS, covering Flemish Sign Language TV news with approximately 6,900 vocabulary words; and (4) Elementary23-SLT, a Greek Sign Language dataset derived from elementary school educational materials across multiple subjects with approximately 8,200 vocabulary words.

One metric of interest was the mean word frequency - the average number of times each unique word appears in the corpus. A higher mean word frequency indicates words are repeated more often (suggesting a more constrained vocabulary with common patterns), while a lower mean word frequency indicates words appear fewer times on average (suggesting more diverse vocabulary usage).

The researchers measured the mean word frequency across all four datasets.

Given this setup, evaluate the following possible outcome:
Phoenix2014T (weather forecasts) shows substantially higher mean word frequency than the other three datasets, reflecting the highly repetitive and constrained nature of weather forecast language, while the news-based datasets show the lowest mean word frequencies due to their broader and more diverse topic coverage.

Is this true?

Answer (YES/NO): NO